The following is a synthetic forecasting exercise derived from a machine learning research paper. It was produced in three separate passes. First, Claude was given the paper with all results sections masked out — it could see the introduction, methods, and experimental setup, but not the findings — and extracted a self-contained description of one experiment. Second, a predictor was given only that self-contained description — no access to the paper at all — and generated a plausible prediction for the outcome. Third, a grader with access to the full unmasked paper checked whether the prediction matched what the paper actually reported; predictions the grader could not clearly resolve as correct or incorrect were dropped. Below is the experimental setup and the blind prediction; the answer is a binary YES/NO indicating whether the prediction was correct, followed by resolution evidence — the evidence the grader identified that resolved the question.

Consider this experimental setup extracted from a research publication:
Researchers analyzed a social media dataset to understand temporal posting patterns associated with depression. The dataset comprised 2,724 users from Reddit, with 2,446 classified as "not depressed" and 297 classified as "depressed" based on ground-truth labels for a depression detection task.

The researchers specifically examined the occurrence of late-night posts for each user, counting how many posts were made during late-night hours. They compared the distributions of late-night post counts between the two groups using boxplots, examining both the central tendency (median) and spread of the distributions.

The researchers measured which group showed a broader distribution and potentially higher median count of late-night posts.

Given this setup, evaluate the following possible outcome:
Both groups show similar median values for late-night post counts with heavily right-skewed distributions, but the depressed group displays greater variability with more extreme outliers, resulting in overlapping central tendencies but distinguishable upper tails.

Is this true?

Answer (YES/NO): NO